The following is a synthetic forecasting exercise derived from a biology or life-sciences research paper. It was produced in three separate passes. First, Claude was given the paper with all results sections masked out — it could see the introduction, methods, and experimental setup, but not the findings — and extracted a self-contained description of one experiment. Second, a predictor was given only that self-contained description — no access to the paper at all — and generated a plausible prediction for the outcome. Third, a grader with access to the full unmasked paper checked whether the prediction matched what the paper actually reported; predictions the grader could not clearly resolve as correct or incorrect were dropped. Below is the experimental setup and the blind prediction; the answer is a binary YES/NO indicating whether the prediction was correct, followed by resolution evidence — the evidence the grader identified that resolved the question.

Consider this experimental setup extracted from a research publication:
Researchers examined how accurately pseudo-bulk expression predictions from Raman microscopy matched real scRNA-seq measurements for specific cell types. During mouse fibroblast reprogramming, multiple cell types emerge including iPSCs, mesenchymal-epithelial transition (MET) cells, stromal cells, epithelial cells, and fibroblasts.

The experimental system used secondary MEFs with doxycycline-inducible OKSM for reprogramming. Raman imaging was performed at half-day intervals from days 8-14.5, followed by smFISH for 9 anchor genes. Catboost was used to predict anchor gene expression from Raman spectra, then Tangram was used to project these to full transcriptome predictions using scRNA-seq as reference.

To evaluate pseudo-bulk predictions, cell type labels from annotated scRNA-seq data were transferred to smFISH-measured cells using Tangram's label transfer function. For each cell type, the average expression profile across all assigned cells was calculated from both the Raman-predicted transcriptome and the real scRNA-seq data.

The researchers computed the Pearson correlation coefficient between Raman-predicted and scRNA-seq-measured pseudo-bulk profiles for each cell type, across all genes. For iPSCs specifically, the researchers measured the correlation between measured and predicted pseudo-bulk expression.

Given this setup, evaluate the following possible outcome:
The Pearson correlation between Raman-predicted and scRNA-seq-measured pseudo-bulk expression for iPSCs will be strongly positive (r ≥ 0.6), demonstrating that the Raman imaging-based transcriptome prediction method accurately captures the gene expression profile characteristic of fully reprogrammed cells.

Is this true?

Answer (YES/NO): YES